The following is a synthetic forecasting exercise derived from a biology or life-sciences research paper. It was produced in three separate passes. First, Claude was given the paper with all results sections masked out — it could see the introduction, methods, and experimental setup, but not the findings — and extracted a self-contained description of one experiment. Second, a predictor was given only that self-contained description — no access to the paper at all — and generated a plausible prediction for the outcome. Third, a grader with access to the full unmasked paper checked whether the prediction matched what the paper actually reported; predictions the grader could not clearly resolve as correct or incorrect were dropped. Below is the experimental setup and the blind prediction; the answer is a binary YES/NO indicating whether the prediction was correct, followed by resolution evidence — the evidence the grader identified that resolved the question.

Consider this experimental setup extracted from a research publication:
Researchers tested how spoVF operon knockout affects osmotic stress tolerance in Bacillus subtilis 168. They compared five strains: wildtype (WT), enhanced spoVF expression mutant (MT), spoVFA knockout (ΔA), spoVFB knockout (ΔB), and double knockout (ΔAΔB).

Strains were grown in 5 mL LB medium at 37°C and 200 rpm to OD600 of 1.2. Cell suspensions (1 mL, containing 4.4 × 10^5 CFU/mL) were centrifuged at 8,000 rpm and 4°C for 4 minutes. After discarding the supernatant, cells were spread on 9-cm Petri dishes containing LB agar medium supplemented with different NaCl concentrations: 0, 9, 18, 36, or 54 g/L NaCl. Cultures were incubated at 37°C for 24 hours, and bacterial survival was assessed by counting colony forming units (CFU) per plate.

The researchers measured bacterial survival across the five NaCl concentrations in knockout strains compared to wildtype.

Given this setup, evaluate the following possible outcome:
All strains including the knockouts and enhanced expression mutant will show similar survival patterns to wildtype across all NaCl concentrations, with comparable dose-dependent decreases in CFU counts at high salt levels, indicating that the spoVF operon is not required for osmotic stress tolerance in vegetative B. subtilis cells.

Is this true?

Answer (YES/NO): NO